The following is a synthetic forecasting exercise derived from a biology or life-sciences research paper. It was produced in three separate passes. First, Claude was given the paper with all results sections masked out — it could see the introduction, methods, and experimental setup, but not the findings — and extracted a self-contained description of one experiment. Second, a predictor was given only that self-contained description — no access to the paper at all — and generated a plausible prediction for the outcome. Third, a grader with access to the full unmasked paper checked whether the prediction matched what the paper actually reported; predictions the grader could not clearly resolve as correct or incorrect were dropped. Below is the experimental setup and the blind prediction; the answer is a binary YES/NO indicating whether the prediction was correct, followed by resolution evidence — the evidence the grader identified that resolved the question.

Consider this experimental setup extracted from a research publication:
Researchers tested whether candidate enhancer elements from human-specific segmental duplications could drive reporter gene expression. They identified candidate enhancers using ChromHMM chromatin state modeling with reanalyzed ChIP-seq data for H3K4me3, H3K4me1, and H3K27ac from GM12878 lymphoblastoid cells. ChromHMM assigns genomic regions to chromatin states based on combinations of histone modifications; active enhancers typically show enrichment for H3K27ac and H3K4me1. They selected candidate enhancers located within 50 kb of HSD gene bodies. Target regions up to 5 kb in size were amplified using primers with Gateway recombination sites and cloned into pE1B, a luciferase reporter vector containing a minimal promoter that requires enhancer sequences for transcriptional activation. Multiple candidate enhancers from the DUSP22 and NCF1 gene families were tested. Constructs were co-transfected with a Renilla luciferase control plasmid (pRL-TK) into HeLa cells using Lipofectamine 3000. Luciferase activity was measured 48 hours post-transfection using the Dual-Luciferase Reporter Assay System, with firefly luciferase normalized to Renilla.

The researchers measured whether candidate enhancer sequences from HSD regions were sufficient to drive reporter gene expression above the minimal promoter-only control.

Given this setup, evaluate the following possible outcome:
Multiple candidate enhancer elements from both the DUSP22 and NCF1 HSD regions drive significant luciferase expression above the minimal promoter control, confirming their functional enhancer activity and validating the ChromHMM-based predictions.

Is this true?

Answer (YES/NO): YES